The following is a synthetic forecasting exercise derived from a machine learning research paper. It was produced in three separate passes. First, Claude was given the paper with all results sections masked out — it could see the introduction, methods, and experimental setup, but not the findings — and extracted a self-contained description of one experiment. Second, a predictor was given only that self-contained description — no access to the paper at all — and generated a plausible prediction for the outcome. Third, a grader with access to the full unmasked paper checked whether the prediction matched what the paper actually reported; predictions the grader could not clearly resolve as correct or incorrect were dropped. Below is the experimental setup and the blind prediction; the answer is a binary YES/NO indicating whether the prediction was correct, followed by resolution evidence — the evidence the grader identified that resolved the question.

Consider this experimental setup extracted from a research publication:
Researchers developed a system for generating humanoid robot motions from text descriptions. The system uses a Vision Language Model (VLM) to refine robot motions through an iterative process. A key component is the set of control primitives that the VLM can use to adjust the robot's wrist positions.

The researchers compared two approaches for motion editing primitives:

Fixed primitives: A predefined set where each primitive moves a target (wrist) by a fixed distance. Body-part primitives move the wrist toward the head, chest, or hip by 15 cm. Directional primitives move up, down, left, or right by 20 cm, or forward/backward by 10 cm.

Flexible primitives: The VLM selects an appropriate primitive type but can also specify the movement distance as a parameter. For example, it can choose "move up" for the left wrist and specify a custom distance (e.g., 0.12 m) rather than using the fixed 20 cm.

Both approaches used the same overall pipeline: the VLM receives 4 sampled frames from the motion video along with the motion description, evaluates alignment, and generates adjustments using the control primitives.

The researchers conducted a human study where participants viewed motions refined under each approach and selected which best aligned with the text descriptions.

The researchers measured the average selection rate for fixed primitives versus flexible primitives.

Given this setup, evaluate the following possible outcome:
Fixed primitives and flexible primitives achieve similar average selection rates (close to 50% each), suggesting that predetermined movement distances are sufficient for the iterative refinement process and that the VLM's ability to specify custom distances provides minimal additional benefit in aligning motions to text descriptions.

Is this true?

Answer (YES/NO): YES